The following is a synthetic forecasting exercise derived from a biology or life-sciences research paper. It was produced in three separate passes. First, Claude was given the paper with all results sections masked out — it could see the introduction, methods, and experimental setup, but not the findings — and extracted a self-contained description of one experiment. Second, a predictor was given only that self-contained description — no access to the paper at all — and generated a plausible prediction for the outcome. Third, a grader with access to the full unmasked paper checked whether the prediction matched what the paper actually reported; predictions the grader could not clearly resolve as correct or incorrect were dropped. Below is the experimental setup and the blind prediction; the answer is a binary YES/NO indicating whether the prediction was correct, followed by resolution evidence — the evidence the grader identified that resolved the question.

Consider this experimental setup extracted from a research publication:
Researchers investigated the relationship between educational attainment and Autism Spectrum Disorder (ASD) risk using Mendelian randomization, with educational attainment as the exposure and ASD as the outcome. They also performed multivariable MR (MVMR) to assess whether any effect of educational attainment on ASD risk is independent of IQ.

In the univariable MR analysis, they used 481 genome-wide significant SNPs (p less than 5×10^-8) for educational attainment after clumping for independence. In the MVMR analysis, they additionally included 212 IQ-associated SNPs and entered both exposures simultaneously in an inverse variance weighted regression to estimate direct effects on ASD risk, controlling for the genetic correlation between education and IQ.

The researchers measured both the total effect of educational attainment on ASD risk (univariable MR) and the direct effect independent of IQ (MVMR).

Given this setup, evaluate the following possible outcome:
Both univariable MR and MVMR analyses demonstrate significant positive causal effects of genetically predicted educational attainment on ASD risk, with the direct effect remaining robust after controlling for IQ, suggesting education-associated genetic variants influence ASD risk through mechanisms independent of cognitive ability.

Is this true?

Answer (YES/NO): NO